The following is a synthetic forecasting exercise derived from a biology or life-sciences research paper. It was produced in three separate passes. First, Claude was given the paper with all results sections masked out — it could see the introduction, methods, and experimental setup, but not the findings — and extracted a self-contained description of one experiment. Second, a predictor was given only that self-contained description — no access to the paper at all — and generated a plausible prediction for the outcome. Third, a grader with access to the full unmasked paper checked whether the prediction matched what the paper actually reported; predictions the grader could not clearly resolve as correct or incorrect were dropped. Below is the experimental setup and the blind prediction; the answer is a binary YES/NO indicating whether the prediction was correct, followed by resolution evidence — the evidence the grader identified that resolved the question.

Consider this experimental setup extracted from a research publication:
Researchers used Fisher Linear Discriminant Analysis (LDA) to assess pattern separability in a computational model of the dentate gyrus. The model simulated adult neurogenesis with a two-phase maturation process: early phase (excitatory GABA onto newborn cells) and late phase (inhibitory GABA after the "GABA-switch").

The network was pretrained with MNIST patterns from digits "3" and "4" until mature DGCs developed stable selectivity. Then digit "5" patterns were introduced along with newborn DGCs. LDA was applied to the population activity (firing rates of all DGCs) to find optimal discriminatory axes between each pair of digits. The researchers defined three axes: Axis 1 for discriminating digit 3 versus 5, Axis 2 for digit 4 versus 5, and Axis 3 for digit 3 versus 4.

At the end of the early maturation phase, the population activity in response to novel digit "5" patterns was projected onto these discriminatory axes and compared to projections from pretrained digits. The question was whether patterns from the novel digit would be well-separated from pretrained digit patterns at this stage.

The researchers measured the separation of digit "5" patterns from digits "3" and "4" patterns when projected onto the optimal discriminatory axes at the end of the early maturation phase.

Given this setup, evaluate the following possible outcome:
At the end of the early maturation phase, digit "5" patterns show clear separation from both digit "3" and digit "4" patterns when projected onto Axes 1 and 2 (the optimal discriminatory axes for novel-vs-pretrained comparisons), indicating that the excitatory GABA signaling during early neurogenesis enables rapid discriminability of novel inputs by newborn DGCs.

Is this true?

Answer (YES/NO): NO